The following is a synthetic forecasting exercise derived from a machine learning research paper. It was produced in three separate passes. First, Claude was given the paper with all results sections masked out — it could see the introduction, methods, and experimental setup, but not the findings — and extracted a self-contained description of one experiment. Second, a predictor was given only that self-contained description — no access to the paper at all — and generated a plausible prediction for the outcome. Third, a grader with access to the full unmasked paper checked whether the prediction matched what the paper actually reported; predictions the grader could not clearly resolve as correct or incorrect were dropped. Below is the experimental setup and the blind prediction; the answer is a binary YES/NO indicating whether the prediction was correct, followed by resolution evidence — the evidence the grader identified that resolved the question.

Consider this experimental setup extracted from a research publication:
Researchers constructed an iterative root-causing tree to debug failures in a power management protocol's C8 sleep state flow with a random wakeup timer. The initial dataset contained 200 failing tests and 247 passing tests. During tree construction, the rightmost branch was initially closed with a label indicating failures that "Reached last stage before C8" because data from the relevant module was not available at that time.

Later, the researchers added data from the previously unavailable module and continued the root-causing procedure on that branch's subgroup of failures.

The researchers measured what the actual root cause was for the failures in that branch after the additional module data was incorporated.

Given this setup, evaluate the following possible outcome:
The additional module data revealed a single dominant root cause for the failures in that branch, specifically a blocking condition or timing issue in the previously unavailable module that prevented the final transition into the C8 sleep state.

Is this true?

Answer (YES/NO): NO